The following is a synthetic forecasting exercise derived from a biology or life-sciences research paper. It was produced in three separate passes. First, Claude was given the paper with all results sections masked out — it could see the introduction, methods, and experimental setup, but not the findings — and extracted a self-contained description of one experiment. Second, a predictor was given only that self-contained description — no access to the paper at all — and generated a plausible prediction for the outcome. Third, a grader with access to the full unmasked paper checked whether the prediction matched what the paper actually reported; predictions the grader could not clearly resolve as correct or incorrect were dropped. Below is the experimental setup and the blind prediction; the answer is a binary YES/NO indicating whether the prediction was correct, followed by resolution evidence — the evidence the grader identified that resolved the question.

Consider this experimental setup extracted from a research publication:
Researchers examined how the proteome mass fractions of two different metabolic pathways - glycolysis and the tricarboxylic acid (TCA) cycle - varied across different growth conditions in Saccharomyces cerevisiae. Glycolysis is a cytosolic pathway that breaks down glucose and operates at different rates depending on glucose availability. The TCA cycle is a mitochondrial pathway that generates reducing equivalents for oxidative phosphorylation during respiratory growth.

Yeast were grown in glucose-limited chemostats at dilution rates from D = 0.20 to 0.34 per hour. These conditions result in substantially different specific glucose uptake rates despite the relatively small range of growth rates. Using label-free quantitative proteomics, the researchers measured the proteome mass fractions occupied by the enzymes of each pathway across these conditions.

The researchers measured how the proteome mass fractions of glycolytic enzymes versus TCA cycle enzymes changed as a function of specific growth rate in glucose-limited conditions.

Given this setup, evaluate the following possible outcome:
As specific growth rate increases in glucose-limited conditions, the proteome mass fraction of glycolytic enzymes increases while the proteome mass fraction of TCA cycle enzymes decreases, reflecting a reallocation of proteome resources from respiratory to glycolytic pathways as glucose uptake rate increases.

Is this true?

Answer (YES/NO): NO